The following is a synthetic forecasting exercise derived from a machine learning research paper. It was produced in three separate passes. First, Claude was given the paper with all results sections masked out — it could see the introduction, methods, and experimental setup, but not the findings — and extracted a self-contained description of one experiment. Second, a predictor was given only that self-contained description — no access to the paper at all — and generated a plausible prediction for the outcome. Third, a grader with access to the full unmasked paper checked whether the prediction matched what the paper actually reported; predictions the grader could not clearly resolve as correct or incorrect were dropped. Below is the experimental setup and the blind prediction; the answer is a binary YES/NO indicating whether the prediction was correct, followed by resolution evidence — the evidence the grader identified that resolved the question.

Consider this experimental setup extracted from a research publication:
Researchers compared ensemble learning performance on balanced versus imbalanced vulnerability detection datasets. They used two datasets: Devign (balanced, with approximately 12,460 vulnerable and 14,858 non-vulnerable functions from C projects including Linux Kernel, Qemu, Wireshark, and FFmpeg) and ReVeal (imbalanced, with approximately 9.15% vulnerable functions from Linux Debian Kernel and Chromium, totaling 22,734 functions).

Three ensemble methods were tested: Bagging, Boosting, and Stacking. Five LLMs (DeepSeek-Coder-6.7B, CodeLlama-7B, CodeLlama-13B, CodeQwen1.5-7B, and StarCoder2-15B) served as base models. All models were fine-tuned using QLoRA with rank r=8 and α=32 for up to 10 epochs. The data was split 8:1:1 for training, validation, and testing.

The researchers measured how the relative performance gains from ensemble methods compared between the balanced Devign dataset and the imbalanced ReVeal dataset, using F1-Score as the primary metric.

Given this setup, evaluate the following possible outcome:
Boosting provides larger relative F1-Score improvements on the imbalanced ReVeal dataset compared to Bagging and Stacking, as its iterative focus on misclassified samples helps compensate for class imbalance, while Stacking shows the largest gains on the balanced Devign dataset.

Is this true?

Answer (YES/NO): NO